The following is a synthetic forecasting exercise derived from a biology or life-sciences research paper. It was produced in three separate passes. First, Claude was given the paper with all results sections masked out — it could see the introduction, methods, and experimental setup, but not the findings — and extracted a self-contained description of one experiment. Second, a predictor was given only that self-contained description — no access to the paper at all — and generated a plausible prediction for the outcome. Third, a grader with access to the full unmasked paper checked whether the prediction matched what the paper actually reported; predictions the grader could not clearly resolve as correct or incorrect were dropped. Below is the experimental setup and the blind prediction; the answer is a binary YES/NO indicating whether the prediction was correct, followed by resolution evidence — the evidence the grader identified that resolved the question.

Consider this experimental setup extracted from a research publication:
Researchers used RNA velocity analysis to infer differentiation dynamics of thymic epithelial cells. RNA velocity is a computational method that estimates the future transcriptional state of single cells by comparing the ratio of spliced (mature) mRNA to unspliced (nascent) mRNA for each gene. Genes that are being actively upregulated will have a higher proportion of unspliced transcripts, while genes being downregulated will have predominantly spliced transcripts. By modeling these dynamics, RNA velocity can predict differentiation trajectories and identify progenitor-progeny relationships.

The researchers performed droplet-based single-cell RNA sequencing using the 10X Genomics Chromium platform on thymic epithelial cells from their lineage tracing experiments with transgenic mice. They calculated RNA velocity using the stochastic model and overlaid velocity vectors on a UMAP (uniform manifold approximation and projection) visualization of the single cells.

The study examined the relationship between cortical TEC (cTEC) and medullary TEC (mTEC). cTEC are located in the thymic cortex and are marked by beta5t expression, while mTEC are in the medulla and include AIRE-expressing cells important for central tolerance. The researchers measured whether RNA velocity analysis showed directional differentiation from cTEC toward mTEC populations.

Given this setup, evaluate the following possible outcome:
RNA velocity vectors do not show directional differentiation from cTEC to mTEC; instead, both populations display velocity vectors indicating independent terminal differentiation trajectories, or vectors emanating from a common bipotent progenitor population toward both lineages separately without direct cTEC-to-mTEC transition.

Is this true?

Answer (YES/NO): NO